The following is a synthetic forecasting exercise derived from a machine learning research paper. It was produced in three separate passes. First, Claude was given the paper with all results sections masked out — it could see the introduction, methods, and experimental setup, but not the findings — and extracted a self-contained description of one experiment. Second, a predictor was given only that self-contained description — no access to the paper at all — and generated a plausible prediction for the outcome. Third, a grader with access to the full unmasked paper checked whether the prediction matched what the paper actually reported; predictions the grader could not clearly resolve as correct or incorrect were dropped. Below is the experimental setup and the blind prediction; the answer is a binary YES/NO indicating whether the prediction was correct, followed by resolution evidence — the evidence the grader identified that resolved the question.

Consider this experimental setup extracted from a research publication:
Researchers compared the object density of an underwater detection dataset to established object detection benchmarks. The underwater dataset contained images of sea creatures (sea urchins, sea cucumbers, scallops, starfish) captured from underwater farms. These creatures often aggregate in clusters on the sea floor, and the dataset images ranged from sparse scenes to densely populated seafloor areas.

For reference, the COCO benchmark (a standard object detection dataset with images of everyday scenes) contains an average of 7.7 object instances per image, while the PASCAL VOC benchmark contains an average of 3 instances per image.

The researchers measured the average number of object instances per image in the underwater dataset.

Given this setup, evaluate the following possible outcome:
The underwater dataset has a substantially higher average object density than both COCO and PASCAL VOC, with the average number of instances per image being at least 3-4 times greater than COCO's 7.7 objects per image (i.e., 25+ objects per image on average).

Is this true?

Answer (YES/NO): NO